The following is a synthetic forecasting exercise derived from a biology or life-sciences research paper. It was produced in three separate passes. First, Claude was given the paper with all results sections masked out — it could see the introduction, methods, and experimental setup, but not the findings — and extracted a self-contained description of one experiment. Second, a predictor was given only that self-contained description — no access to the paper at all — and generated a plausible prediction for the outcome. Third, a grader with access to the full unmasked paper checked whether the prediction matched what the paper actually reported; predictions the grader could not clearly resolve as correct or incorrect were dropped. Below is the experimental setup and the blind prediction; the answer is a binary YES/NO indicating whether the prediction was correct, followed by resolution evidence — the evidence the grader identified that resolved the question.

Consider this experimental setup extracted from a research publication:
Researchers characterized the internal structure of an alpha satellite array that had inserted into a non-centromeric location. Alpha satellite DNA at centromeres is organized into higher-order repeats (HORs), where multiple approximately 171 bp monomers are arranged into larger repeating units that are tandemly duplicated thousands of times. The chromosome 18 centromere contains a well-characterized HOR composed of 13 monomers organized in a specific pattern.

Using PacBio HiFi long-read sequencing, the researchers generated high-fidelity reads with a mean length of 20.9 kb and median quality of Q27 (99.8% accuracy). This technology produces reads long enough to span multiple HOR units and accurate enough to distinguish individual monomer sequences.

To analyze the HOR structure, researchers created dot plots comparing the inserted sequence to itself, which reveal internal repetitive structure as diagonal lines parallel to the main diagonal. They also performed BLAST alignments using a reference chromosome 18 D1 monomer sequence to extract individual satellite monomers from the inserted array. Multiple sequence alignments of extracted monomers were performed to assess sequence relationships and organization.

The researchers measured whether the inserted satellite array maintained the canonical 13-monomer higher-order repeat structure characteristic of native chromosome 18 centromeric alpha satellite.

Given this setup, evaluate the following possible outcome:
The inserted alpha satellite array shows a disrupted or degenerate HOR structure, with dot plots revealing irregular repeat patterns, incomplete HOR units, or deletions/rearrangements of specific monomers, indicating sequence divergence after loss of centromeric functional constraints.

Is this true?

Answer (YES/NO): NO